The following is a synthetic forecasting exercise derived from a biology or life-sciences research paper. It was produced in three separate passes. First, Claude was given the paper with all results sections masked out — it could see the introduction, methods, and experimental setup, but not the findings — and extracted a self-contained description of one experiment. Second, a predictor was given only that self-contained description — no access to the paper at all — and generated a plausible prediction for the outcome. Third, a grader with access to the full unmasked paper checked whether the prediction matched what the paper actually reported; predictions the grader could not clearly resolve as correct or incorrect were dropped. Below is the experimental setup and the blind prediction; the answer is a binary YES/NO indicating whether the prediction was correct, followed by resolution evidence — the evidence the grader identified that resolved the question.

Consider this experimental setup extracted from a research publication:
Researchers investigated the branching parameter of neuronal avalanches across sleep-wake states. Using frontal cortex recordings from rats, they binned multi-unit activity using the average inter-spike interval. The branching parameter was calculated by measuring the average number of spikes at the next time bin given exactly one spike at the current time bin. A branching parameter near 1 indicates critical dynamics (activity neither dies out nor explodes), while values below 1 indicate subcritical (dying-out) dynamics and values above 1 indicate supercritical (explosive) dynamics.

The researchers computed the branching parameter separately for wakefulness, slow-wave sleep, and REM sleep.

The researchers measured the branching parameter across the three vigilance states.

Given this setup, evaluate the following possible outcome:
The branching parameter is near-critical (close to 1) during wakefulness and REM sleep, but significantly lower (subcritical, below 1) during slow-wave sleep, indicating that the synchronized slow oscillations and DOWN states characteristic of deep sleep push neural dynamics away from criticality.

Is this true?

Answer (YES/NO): NO